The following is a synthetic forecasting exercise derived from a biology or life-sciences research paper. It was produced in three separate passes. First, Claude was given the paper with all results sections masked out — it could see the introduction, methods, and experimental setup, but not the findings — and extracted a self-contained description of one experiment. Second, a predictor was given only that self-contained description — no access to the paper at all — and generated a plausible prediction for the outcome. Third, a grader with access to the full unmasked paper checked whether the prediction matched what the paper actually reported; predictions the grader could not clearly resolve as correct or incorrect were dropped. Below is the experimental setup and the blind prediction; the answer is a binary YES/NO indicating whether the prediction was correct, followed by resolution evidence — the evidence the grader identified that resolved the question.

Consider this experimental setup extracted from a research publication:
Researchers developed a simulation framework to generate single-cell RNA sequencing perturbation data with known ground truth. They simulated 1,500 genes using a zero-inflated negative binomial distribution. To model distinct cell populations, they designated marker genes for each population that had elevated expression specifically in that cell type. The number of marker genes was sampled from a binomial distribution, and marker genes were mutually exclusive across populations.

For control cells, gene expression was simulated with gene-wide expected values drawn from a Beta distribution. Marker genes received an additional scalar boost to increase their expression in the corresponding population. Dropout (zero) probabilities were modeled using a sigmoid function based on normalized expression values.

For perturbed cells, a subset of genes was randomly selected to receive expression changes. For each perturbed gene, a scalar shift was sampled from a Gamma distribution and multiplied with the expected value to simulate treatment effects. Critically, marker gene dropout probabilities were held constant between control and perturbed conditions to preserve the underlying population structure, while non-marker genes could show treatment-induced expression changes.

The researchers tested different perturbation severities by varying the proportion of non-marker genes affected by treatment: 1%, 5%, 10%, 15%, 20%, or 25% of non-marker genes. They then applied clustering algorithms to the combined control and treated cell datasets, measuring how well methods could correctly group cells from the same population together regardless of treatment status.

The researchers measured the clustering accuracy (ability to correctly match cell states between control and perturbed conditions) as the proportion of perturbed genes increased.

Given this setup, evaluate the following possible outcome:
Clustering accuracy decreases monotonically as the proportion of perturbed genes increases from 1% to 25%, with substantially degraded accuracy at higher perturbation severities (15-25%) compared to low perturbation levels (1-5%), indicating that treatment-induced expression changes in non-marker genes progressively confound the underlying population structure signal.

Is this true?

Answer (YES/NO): NO